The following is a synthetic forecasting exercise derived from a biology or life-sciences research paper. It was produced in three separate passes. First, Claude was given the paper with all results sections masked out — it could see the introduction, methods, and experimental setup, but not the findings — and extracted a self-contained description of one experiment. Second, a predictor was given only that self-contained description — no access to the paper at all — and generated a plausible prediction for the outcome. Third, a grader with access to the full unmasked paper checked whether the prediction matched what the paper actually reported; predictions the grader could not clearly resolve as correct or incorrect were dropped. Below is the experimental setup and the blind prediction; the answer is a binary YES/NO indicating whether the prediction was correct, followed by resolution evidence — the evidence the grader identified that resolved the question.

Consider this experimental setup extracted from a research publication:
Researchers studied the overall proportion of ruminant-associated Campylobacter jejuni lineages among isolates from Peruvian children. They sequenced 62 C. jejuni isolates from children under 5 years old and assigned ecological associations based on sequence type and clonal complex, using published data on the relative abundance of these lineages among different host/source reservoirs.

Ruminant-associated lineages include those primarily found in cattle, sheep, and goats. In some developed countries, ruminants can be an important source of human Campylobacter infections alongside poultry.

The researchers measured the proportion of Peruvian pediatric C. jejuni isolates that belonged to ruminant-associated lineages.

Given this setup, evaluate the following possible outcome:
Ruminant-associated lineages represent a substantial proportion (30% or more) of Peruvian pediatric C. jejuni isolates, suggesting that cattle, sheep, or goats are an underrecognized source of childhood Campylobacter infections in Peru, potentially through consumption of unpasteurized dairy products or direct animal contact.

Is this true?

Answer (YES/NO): NO